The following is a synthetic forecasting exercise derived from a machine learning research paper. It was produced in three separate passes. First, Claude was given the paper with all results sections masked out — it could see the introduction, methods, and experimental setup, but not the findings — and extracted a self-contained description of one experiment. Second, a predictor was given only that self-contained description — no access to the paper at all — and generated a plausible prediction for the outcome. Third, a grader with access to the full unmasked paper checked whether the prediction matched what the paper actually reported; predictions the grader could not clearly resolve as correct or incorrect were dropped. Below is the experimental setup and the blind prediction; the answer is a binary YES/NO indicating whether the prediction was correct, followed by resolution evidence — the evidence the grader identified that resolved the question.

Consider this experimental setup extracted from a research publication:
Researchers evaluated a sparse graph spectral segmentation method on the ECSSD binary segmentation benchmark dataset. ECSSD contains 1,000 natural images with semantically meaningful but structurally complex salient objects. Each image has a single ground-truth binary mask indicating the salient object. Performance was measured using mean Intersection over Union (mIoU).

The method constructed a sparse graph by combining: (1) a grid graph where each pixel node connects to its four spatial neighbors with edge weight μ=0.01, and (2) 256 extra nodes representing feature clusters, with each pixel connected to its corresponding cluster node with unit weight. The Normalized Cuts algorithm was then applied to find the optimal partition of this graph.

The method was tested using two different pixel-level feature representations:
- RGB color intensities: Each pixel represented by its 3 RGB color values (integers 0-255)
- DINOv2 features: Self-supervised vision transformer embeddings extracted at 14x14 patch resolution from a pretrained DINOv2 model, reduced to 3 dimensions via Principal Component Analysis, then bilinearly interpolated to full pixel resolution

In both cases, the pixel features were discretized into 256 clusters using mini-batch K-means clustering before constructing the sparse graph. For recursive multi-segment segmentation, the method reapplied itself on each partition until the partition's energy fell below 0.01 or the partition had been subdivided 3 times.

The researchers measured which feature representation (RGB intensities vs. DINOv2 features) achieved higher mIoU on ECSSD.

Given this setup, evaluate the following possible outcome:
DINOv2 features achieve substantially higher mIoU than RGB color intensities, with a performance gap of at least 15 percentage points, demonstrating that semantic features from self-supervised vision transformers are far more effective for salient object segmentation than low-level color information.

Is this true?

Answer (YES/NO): NO